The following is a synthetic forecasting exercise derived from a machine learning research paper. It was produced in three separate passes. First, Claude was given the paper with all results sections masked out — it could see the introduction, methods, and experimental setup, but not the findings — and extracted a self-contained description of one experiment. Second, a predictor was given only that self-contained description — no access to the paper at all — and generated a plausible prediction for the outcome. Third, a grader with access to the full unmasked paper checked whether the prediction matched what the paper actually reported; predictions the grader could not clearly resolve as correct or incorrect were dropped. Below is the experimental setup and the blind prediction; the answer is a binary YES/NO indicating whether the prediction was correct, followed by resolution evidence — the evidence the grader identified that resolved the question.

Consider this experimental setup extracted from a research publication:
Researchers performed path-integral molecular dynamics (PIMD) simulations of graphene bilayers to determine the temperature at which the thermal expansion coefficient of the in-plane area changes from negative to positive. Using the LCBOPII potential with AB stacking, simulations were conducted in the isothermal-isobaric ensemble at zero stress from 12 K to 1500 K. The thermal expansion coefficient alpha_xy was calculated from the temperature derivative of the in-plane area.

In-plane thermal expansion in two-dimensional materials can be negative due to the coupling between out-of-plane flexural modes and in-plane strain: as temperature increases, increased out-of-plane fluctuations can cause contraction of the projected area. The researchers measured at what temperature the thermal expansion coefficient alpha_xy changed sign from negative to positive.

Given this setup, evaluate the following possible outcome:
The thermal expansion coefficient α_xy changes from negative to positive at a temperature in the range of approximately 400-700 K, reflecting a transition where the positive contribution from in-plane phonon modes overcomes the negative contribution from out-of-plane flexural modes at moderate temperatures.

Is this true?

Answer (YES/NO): NO